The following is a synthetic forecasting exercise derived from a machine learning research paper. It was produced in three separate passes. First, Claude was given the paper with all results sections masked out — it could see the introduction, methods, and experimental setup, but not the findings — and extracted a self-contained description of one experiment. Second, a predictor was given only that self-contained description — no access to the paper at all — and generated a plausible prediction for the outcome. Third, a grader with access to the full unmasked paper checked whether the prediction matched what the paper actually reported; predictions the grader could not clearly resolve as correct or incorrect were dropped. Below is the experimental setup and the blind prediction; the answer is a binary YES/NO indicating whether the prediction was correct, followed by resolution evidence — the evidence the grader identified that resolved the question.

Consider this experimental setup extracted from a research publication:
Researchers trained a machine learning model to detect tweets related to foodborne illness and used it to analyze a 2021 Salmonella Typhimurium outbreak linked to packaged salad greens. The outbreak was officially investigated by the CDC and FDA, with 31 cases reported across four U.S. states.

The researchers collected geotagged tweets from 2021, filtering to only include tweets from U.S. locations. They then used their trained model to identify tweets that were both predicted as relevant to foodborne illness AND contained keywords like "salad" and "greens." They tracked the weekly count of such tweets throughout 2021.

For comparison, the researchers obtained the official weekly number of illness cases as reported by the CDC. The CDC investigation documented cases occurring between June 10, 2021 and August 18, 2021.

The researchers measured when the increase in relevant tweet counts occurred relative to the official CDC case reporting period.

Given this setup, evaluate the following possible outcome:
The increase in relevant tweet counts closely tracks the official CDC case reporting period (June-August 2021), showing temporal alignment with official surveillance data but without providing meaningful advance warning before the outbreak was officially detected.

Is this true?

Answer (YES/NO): NO